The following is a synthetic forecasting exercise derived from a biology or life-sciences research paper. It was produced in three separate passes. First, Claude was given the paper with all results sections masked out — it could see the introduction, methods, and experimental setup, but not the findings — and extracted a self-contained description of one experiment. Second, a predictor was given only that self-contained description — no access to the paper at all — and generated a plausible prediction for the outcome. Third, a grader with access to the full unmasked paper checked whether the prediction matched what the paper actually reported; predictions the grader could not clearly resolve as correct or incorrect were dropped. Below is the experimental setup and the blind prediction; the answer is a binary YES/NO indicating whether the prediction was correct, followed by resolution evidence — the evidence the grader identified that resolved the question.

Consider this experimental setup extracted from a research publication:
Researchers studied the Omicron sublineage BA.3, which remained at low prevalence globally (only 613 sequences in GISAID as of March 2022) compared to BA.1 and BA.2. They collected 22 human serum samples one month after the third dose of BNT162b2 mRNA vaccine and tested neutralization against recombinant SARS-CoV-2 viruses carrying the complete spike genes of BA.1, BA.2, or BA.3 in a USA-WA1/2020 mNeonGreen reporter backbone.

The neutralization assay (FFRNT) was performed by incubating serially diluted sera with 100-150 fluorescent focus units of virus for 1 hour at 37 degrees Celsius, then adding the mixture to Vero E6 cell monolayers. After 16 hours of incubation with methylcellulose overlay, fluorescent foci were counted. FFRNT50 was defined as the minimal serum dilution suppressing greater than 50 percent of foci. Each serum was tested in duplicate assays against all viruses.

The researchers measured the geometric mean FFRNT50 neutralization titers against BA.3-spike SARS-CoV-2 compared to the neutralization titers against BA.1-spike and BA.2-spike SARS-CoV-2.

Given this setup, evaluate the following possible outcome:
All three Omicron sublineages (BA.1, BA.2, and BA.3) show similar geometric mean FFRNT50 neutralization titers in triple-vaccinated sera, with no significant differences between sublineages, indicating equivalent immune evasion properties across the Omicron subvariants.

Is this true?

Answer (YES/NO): NO